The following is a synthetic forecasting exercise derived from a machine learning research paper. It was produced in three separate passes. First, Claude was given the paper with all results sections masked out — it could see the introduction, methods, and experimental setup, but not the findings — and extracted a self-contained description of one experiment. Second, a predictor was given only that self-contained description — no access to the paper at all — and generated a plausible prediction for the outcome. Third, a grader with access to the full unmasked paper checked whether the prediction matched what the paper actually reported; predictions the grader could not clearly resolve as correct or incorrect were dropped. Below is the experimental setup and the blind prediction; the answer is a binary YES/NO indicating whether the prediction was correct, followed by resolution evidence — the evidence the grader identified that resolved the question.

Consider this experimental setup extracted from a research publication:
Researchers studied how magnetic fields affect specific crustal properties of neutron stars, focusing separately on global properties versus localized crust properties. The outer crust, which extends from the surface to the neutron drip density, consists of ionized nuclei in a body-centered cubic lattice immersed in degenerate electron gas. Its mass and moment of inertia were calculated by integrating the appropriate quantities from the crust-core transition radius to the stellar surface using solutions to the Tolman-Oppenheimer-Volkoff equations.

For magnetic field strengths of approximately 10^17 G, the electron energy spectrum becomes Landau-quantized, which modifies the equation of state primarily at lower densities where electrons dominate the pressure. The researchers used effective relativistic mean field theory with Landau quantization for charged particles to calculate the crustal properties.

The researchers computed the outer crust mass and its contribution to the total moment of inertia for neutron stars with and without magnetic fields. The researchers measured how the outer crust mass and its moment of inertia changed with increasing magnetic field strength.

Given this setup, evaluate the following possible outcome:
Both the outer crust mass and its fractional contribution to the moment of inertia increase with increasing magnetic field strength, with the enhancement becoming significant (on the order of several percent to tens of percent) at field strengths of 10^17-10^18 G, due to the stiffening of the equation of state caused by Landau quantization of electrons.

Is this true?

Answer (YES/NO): NO